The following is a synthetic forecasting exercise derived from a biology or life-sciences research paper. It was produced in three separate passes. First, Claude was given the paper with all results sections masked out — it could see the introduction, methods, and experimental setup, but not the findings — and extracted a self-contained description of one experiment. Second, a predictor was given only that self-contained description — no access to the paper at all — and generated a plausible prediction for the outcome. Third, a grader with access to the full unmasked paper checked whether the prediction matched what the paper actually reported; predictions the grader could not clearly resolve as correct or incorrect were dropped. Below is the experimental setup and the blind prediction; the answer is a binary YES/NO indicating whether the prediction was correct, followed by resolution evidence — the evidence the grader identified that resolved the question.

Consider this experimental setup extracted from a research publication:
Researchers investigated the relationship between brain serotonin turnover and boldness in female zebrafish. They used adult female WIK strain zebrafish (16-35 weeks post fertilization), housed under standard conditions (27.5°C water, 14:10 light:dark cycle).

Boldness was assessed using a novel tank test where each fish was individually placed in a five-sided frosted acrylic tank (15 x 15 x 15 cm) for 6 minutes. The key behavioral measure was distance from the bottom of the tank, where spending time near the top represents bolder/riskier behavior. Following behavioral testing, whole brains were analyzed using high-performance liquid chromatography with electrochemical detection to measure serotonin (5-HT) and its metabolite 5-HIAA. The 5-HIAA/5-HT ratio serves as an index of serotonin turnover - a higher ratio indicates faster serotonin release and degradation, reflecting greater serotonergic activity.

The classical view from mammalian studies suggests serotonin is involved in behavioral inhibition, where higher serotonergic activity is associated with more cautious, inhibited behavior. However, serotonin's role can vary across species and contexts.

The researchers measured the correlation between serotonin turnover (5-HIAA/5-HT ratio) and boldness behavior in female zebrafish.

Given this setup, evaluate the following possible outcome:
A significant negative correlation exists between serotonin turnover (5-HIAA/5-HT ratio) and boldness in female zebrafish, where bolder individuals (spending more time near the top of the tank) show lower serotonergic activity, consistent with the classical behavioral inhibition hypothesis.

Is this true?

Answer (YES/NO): NO